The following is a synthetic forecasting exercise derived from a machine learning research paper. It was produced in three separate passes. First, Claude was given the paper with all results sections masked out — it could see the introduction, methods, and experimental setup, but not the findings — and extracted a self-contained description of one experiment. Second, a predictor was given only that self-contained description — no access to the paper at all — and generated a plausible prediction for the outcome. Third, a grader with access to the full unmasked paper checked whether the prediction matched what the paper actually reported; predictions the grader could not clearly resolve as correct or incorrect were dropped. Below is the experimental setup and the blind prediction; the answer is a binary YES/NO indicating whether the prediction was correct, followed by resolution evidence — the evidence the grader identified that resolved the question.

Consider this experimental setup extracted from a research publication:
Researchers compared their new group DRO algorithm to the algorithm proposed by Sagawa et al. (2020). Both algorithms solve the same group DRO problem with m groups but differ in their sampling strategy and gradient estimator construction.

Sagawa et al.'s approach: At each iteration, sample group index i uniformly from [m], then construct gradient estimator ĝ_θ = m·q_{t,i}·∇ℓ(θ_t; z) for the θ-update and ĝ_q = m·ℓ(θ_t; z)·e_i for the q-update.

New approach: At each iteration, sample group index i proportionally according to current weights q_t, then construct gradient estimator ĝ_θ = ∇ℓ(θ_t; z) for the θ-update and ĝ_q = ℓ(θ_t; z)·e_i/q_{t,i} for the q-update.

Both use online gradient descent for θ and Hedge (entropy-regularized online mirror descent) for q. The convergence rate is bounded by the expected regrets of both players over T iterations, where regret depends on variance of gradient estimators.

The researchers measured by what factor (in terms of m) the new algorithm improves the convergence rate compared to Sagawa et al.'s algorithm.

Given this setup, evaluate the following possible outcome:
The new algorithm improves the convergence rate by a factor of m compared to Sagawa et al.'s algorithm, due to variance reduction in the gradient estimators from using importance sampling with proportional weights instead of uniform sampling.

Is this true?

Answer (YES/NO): NO